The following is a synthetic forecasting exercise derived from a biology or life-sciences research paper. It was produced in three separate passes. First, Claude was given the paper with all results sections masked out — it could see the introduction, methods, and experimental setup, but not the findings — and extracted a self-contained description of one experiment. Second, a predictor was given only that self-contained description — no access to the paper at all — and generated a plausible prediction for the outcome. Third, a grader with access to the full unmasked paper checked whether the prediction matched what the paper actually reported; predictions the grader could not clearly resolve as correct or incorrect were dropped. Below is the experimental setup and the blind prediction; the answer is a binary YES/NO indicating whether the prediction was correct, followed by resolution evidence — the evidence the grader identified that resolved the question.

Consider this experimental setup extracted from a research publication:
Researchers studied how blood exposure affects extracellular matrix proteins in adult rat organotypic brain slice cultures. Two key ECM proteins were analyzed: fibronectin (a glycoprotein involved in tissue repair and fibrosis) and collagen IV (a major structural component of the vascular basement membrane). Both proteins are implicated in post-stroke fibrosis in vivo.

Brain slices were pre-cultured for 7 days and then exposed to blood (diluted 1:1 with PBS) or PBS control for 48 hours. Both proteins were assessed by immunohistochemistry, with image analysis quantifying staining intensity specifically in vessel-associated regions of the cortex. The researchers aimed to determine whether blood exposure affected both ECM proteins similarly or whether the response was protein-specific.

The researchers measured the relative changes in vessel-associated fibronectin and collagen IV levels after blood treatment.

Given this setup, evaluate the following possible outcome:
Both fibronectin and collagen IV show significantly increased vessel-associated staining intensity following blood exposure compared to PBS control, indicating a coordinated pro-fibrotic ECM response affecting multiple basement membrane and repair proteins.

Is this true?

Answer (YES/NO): YES